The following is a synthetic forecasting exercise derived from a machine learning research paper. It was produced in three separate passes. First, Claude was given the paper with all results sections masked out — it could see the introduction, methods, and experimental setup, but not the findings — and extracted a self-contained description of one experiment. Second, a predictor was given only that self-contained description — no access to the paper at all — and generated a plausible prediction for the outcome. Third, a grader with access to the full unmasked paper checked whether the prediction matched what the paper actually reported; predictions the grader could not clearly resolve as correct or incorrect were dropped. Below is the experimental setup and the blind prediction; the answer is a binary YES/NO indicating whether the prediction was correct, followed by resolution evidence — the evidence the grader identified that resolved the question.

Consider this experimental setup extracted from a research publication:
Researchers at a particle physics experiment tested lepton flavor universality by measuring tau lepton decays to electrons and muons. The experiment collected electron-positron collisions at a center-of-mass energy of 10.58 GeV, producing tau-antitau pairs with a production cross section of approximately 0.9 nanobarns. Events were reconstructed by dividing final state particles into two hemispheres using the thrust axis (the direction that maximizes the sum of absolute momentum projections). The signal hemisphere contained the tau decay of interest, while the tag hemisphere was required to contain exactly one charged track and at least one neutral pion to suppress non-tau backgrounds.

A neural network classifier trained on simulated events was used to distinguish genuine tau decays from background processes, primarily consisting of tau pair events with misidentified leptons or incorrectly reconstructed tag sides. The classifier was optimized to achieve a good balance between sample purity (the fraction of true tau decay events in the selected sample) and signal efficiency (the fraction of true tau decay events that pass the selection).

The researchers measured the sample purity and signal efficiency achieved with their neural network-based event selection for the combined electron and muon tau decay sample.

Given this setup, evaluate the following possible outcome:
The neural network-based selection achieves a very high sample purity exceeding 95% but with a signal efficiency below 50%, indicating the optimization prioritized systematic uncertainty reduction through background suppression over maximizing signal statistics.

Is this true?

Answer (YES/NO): NO